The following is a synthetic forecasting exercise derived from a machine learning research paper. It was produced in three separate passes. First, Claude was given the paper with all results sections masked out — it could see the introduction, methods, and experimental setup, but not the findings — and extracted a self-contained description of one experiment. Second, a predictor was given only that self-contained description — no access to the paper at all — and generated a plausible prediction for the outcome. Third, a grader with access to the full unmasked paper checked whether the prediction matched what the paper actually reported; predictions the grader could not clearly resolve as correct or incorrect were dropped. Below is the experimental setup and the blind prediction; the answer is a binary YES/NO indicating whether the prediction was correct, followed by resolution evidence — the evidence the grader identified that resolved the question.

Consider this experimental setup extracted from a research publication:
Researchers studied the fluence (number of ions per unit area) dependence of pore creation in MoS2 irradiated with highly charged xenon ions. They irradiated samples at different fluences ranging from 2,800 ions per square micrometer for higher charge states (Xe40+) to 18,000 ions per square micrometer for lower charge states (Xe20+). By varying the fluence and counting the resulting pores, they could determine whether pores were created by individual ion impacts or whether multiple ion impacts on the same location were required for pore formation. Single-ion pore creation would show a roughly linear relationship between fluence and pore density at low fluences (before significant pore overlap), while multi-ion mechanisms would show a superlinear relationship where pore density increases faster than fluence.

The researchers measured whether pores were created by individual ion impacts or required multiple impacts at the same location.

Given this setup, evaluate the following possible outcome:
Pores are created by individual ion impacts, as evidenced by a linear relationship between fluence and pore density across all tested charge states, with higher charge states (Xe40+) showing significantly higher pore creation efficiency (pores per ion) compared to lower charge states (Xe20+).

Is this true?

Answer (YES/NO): YES